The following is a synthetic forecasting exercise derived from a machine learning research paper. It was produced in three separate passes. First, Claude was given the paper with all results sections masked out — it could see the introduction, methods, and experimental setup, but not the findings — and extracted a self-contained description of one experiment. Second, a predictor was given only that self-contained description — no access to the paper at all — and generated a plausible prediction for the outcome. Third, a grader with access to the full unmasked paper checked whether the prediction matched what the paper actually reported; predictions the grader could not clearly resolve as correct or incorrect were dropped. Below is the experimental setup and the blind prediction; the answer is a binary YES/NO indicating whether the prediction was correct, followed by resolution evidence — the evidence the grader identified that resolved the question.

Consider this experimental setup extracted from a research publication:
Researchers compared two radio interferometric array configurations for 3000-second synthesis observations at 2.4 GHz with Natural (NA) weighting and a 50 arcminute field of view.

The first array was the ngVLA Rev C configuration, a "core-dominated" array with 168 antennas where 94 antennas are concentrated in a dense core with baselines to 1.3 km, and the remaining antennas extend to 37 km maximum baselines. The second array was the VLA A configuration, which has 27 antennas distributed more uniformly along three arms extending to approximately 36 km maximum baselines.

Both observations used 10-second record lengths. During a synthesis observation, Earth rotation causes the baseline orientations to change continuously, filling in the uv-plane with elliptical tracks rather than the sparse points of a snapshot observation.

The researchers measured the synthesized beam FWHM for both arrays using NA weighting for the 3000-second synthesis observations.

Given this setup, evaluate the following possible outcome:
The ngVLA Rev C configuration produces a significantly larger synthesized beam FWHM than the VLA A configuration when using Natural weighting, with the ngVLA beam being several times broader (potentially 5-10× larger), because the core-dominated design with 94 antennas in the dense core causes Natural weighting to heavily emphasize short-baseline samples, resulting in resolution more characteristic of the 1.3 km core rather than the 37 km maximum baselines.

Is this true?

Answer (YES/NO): NO